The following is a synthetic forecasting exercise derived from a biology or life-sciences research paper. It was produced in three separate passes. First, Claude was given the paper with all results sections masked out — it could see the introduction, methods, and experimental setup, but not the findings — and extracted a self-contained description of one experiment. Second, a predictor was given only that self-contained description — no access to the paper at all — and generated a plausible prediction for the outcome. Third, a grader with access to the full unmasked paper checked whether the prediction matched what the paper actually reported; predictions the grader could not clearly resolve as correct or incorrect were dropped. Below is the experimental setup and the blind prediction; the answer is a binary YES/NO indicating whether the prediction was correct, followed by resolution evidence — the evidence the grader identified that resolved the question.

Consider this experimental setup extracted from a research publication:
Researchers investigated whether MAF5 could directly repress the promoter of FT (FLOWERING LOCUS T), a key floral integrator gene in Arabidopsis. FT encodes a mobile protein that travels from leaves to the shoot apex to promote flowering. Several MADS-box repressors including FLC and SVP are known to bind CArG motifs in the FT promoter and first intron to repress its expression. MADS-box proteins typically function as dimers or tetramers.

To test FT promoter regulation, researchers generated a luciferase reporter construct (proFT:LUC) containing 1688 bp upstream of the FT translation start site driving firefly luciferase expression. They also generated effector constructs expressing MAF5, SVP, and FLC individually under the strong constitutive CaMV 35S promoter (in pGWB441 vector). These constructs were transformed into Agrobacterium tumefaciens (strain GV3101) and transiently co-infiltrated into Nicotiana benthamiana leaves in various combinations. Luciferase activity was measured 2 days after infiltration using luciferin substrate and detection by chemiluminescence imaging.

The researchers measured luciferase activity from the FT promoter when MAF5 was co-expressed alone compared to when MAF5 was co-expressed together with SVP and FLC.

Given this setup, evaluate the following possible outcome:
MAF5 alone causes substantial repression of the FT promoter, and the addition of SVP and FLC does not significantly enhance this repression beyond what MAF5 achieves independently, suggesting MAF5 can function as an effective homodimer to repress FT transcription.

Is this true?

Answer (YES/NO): NO